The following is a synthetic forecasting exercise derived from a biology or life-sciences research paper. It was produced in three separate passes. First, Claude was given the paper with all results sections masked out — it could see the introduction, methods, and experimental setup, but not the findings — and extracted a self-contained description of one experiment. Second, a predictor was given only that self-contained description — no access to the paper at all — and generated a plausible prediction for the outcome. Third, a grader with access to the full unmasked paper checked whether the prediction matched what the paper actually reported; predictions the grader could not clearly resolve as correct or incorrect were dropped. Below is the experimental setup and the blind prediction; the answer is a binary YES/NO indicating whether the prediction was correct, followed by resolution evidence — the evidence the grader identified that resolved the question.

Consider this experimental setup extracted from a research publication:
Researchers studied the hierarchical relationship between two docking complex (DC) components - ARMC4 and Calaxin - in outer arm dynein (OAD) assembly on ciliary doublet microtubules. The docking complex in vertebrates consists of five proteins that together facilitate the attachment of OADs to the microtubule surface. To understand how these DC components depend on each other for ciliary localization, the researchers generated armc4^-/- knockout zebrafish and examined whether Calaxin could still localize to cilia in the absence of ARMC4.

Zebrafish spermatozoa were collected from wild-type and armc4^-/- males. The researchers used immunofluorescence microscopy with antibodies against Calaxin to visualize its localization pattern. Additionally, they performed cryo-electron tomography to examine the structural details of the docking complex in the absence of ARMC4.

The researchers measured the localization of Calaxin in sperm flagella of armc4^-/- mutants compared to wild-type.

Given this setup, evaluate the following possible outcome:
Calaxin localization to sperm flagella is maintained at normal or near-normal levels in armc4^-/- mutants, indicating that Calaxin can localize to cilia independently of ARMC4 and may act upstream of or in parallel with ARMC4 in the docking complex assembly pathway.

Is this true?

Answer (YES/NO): NO